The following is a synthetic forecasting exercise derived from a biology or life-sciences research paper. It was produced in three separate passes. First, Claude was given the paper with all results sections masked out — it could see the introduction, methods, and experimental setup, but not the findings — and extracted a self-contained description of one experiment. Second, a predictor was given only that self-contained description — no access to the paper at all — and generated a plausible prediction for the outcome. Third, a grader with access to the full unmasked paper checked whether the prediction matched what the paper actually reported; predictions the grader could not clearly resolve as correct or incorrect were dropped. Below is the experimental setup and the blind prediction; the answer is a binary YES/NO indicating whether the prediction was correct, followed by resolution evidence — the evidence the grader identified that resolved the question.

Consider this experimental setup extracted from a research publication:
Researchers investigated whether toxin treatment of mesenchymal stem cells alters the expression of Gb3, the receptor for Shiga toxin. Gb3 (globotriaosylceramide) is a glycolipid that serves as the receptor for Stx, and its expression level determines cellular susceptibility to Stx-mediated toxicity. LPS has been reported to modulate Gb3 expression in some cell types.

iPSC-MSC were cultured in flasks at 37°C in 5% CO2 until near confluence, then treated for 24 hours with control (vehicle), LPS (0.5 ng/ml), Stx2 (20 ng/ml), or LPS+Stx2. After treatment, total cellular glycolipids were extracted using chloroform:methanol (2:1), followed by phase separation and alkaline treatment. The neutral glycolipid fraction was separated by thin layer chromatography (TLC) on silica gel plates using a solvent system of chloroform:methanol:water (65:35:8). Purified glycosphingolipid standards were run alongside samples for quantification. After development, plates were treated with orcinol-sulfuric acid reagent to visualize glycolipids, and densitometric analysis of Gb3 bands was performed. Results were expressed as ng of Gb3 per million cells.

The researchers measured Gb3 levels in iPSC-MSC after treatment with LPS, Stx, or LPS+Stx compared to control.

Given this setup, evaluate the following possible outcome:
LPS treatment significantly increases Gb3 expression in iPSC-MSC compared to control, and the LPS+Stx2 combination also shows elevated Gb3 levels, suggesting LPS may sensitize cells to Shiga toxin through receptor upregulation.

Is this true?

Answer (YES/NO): NO